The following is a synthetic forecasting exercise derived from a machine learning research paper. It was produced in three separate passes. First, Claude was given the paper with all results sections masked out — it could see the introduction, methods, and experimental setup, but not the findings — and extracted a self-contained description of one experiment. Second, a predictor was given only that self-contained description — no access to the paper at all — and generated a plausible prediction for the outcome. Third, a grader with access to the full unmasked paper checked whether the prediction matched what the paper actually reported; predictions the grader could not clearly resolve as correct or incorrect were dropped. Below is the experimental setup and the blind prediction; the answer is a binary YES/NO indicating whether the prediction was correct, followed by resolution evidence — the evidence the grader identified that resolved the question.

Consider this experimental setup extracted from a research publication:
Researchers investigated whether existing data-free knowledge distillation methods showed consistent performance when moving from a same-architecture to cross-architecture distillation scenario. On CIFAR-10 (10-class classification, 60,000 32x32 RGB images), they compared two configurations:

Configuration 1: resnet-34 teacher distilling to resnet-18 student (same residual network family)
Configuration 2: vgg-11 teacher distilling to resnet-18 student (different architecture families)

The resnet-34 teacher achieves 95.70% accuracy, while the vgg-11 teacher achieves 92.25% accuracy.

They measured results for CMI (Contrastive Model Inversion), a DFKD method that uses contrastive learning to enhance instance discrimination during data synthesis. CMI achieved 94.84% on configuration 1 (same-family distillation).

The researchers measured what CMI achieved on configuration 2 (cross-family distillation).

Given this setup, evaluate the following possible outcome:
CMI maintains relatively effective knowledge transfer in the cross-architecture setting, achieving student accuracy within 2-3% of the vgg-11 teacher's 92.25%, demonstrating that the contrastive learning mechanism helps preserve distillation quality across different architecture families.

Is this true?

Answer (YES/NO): YES